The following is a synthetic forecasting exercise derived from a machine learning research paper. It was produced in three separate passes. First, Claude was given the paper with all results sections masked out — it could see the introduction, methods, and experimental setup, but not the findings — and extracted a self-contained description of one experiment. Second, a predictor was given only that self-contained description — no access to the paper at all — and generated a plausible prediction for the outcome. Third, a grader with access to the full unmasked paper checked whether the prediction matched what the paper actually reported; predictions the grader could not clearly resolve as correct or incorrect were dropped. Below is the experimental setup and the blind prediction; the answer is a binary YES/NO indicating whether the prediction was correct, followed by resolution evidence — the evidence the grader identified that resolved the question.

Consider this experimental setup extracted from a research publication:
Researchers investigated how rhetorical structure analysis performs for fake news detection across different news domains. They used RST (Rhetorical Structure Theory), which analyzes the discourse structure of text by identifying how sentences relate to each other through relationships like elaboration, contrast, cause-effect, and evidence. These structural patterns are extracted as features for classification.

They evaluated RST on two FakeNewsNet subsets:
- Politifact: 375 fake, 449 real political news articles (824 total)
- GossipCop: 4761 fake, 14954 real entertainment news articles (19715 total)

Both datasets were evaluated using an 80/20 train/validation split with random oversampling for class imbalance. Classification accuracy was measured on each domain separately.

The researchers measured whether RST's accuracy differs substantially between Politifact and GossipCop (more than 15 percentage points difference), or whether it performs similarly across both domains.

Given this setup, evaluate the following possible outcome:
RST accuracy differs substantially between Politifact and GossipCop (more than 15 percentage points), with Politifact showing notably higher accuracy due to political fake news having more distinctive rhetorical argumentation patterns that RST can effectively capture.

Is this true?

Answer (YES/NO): YES